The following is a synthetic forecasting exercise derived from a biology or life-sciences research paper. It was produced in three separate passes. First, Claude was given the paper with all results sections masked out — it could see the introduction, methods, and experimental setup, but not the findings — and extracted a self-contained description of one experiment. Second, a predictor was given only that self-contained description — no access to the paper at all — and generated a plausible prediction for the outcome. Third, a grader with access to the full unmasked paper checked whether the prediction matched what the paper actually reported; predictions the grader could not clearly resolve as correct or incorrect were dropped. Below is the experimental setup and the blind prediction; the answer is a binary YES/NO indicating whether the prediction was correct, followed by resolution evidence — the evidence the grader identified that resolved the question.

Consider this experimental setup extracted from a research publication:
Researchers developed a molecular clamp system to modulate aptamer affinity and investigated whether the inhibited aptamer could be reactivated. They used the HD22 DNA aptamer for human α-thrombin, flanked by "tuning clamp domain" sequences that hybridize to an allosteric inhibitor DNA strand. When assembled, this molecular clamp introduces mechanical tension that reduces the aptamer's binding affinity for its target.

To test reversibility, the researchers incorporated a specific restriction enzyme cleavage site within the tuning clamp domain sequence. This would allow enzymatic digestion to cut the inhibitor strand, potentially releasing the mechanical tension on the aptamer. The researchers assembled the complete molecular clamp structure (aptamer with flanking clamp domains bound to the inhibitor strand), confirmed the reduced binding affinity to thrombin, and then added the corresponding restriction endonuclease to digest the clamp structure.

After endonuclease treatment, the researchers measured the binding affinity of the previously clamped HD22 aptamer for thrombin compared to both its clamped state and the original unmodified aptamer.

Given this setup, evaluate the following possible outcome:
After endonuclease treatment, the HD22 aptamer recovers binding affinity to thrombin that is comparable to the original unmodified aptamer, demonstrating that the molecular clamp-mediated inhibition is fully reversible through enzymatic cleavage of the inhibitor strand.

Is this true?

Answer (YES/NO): NO